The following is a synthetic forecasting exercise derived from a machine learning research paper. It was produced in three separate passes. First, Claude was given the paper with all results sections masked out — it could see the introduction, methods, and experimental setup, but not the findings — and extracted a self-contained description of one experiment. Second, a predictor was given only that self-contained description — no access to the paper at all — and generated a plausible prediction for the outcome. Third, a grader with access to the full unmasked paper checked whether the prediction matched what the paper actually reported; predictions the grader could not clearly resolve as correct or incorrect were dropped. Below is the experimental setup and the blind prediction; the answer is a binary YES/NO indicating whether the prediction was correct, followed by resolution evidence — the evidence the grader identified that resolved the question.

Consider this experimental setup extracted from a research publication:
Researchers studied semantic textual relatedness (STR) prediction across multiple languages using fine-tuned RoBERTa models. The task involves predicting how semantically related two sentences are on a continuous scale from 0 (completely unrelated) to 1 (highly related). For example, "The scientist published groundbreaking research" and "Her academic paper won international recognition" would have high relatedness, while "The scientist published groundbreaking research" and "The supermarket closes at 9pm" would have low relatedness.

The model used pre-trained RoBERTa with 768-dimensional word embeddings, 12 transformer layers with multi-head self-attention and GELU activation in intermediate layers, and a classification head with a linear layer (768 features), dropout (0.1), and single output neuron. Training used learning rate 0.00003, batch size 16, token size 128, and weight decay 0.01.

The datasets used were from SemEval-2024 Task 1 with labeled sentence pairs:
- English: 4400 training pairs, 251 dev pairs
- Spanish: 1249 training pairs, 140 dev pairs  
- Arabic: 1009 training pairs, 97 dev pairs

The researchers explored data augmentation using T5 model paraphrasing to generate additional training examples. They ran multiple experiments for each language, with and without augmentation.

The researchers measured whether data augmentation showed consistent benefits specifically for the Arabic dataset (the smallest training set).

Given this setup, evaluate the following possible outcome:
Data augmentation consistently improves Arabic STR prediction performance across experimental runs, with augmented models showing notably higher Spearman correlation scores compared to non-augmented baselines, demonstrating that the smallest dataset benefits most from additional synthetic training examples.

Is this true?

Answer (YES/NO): NO